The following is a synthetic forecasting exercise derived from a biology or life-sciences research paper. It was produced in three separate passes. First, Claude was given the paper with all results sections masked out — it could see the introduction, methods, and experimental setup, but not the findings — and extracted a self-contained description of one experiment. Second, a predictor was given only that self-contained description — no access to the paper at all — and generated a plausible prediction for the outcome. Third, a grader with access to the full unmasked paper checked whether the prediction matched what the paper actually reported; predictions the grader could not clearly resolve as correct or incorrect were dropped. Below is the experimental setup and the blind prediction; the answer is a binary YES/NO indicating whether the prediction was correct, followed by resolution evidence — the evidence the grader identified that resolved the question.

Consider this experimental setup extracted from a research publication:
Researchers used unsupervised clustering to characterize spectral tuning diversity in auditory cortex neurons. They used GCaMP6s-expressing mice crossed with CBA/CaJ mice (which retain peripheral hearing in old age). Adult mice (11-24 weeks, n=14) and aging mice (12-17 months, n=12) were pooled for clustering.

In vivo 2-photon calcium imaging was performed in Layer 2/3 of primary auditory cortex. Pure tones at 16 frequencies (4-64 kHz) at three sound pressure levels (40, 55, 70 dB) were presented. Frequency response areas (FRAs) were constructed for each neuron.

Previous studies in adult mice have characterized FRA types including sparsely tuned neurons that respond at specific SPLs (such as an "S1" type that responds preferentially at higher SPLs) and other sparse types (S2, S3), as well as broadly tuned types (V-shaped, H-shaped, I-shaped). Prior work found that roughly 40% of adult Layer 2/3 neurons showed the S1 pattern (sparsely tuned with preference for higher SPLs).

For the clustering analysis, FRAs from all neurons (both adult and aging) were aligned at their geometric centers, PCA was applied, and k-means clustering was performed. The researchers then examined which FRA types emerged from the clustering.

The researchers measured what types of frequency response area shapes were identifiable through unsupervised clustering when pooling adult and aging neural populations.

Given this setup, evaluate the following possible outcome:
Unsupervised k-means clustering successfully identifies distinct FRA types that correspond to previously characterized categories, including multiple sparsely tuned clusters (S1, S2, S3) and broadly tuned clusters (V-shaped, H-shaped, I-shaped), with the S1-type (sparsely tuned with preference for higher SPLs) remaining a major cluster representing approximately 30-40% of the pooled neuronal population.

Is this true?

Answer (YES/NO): NO